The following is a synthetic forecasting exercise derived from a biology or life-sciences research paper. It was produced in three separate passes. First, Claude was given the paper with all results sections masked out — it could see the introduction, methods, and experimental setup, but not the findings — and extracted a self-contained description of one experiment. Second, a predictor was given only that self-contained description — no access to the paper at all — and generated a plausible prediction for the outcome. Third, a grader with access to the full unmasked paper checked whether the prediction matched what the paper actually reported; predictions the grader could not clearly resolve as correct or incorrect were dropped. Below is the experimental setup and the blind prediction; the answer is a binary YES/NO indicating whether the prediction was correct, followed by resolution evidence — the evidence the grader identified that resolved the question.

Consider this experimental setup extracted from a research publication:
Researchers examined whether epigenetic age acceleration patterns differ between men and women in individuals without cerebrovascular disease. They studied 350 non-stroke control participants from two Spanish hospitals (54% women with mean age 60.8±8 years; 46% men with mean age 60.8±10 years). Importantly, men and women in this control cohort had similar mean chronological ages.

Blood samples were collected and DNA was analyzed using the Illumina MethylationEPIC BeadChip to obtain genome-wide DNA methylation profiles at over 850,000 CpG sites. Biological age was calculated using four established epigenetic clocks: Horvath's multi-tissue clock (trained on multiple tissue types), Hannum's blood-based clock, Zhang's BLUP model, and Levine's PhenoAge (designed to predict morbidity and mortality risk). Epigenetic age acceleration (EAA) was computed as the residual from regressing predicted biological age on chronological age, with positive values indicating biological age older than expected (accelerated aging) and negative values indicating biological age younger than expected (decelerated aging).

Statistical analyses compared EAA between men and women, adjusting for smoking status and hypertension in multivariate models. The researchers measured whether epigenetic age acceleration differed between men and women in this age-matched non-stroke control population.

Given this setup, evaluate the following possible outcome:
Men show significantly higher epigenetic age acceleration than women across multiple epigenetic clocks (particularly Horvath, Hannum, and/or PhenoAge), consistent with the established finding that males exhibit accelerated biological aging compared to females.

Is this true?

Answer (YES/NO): NO